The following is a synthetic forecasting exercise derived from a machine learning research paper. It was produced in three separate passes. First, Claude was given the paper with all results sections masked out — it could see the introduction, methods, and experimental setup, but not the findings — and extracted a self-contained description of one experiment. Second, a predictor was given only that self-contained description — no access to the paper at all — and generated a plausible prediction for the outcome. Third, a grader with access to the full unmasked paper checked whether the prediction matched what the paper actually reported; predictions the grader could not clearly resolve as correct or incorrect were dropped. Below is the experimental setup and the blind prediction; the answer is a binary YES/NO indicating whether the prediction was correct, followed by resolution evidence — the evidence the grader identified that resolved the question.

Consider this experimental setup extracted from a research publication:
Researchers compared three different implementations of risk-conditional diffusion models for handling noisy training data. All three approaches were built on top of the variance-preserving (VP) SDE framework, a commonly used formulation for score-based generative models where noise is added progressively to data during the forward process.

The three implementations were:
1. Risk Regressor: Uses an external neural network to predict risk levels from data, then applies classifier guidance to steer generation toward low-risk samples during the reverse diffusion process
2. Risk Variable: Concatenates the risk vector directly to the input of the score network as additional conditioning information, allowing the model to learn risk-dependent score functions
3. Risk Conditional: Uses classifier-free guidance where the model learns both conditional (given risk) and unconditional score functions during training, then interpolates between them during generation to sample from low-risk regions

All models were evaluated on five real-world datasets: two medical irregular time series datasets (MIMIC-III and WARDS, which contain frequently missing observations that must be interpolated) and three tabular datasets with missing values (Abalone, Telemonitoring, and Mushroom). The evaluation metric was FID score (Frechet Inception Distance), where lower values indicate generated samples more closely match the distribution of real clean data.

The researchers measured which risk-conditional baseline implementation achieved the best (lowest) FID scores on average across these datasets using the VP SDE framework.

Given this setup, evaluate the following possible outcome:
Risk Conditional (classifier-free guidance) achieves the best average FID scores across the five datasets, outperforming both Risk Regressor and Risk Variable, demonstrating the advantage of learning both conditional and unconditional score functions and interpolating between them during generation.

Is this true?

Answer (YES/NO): YES